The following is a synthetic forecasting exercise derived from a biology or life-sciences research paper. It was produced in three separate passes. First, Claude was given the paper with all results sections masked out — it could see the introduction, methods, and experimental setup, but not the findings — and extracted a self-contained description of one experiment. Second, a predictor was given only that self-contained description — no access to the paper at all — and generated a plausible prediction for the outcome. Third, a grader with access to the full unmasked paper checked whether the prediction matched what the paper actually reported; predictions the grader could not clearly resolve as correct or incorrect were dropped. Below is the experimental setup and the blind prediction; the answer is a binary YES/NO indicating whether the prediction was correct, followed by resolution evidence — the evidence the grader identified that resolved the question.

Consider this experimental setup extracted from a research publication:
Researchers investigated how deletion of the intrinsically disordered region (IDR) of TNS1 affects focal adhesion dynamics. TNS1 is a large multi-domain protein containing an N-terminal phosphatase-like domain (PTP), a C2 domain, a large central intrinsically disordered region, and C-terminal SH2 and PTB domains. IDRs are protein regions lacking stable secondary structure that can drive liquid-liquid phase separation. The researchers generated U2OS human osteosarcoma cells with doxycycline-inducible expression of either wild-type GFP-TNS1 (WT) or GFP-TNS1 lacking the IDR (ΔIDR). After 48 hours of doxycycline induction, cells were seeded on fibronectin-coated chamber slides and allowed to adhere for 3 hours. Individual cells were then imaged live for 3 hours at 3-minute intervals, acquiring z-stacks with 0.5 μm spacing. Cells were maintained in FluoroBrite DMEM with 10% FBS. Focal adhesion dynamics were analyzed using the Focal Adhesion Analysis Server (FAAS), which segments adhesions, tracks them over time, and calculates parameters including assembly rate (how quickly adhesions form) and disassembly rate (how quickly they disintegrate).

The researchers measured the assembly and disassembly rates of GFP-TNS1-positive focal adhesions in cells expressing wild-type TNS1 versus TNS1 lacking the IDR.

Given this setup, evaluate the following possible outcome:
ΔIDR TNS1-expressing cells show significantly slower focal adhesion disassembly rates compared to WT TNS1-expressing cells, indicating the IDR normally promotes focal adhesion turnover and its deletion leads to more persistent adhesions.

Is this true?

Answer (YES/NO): NO